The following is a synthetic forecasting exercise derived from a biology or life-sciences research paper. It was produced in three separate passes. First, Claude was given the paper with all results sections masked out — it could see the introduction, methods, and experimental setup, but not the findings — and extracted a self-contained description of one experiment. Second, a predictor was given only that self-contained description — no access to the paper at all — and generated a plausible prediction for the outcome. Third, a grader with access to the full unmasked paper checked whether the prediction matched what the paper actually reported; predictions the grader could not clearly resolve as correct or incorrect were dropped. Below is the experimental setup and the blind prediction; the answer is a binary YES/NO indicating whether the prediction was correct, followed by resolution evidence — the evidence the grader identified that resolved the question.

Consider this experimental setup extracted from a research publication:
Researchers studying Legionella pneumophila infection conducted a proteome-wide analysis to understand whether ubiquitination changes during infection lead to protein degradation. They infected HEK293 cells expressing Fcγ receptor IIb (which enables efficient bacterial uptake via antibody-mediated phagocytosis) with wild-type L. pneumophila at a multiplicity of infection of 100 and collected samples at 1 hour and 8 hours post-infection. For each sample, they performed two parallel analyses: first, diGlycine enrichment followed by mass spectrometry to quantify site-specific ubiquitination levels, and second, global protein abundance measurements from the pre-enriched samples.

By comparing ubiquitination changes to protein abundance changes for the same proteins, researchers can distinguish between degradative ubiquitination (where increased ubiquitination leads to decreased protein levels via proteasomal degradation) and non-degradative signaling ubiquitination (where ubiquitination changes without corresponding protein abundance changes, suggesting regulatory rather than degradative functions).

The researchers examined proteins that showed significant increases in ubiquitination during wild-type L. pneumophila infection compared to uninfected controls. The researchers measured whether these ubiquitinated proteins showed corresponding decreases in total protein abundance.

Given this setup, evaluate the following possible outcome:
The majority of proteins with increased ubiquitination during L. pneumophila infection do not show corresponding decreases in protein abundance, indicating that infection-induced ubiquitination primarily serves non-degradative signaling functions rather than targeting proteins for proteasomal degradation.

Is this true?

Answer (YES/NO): YES